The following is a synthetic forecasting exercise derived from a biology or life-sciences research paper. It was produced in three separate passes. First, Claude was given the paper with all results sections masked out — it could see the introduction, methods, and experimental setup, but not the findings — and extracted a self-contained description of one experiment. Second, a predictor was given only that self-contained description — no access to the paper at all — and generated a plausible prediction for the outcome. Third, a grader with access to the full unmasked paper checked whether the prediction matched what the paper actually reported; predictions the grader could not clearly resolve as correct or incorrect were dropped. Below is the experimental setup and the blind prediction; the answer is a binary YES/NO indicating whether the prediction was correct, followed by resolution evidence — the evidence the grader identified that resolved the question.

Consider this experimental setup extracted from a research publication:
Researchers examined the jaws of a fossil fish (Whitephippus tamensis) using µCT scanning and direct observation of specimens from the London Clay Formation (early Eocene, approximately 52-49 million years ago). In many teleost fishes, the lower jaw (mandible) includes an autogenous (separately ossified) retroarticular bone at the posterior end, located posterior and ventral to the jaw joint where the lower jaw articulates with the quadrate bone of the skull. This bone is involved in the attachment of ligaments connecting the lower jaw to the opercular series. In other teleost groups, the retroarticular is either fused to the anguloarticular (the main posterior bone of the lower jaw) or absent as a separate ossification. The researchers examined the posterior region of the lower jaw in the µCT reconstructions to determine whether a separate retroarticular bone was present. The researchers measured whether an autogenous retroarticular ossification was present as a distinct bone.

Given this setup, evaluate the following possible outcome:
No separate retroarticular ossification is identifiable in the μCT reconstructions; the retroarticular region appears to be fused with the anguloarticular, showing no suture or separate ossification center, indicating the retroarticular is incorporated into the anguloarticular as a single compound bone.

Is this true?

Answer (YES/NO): NO